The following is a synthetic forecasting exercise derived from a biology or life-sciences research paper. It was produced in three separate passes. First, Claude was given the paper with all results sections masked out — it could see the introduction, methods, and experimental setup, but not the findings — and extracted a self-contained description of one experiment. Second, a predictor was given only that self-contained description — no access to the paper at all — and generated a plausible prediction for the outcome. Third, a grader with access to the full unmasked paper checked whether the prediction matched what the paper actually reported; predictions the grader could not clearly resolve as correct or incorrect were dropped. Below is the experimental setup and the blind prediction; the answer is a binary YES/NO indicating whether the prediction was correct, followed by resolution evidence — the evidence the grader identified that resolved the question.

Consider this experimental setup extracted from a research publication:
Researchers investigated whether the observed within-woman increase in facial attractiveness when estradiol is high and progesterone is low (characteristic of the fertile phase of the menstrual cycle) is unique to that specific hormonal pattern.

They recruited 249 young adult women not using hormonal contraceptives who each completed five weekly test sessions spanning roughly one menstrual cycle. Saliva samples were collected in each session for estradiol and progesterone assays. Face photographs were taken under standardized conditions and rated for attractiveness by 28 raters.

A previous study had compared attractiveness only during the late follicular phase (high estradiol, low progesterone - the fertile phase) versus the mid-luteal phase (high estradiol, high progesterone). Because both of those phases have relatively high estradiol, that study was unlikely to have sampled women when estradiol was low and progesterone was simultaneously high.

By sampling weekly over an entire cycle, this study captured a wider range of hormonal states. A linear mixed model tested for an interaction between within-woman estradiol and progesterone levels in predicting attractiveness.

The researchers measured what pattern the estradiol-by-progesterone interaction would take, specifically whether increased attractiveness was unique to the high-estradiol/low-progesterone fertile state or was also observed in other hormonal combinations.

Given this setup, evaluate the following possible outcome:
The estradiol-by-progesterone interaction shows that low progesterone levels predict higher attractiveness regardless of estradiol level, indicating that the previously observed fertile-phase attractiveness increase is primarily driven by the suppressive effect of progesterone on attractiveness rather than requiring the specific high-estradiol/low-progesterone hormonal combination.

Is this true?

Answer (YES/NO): NO